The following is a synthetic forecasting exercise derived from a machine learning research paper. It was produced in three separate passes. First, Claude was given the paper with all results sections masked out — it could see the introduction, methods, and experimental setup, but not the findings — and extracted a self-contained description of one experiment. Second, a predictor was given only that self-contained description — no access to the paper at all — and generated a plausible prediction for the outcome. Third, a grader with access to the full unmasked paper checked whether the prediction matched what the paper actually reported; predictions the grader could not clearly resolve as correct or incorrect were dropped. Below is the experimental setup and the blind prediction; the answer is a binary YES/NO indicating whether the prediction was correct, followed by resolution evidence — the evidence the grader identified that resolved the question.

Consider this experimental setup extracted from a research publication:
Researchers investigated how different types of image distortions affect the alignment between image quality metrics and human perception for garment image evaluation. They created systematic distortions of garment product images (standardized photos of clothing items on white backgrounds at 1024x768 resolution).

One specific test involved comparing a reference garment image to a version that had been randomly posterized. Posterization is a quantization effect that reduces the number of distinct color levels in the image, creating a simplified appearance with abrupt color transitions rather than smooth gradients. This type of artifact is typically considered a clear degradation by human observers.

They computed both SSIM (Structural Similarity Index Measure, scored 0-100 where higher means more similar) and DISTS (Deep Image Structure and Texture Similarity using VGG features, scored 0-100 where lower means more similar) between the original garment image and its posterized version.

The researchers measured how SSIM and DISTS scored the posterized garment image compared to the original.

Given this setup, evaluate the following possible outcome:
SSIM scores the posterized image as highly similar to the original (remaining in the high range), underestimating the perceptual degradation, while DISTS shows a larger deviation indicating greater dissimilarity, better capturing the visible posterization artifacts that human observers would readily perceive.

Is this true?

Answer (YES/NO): YES